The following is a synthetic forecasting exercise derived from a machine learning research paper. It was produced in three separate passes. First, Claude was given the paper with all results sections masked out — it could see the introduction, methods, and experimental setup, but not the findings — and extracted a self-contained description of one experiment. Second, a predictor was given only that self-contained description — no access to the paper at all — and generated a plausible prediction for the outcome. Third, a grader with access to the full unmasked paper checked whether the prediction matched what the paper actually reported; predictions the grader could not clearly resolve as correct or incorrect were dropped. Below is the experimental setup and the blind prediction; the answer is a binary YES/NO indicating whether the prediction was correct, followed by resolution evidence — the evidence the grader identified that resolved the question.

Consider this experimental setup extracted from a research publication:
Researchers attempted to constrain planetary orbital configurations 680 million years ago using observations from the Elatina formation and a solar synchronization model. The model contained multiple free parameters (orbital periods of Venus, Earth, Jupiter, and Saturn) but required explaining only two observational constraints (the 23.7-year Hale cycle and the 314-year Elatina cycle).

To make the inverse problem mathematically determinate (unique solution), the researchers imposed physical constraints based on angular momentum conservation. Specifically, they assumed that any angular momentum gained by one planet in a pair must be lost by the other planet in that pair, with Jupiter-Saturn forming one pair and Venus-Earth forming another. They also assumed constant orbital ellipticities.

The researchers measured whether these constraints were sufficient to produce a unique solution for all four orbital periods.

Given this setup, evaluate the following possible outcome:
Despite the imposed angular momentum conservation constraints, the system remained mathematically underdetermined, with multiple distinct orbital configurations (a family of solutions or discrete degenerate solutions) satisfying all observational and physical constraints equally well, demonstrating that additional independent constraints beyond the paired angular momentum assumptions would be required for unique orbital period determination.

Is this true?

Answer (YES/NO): NO